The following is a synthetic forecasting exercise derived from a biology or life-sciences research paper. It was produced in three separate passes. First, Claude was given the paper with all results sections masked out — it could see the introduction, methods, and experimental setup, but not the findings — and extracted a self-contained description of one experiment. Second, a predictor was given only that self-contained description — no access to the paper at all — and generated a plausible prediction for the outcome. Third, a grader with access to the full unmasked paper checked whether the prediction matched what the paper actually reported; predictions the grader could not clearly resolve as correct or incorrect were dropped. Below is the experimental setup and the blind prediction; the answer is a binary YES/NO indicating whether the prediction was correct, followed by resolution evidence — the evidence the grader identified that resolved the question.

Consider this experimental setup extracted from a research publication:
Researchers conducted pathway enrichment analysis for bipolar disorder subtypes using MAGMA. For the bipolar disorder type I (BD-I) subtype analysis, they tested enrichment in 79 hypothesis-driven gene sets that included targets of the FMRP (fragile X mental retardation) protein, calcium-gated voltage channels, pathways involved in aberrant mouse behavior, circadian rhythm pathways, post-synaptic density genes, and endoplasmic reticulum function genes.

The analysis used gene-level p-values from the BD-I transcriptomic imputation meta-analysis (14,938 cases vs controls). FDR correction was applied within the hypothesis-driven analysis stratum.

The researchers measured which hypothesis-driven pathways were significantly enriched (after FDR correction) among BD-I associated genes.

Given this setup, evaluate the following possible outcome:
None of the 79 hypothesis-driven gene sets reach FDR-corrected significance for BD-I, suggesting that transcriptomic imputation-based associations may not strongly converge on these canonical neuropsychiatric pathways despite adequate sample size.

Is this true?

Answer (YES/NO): NO